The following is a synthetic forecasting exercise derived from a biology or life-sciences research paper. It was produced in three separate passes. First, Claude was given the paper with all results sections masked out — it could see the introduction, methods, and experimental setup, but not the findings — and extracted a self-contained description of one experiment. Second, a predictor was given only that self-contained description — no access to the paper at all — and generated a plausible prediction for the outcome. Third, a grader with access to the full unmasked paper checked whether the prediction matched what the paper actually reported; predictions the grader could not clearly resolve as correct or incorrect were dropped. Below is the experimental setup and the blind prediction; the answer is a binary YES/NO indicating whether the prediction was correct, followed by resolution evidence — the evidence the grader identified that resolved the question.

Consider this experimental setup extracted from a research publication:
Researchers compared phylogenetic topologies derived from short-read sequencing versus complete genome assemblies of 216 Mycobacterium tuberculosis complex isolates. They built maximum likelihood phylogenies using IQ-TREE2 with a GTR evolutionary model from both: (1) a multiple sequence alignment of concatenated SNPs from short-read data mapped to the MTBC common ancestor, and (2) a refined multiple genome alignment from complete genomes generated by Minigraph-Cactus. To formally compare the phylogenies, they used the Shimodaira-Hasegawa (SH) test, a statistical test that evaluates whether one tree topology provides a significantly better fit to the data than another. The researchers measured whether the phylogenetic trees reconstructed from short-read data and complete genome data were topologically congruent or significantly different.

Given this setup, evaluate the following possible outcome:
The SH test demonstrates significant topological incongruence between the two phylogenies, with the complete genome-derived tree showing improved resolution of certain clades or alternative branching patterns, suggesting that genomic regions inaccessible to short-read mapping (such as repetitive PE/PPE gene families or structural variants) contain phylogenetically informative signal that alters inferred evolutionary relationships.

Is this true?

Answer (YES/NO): NO